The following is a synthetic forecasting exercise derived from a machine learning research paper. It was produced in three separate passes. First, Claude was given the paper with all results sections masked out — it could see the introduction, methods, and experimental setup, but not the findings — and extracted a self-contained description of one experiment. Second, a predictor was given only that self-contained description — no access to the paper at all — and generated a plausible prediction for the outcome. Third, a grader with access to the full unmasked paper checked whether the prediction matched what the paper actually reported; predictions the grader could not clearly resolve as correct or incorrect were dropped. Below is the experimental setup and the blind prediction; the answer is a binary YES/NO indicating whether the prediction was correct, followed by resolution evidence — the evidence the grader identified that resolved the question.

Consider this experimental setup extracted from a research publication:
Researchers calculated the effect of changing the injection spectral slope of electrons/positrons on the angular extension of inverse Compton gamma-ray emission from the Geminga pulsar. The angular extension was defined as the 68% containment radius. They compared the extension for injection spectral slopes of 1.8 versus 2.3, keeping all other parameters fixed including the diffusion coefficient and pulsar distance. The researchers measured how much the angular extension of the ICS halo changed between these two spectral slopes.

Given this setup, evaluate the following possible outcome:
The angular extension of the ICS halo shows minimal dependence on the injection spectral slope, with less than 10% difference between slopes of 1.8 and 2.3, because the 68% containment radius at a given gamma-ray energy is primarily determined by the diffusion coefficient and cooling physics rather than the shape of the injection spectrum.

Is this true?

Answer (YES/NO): YES